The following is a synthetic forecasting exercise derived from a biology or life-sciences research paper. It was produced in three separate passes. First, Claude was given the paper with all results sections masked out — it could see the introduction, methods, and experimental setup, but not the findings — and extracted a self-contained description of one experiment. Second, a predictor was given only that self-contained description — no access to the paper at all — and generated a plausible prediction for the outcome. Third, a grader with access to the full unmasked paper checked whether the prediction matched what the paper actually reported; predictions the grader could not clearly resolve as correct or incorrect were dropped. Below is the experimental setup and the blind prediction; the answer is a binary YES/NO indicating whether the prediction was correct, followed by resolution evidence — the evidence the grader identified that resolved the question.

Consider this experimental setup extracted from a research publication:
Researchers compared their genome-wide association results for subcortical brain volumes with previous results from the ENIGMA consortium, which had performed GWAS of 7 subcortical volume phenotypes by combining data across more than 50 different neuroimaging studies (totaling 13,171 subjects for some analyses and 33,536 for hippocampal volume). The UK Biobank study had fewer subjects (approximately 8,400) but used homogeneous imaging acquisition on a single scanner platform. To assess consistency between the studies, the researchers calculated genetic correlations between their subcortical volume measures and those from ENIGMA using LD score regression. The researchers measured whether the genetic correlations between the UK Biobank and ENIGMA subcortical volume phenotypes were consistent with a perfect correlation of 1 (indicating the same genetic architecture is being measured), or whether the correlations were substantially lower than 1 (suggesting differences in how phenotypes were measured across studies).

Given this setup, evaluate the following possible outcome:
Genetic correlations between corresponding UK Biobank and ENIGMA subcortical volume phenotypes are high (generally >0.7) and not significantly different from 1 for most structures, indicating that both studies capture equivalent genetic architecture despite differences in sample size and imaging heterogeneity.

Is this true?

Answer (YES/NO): YES